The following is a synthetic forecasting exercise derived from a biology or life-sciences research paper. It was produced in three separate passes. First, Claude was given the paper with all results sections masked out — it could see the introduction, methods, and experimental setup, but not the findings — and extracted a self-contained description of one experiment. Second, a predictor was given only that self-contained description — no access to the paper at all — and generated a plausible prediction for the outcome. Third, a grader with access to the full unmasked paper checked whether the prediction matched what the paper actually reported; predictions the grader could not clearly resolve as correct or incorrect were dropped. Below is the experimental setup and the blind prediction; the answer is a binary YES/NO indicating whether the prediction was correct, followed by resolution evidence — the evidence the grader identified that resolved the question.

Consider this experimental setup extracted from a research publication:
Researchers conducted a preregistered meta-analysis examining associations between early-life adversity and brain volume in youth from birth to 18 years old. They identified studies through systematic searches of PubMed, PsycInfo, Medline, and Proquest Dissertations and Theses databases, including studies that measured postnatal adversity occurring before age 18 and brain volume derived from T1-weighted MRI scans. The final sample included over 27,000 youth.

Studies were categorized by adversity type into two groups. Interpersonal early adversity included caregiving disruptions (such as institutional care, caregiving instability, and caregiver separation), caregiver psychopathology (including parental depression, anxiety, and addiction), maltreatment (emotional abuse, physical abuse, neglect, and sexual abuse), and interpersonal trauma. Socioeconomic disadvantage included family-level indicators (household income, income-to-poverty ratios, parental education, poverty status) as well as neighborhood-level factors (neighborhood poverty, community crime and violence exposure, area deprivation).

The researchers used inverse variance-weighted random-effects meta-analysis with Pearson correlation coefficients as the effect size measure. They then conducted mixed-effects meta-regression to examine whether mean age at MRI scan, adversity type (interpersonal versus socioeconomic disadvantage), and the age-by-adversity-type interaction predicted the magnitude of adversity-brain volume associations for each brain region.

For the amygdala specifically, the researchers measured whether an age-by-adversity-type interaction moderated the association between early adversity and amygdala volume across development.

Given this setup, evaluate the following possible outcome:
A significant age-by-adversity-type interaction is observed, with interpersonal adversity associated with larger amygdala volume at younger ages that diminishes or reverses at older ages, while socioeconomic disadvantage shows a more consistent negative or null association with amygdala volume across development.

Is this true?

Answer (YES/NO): YES